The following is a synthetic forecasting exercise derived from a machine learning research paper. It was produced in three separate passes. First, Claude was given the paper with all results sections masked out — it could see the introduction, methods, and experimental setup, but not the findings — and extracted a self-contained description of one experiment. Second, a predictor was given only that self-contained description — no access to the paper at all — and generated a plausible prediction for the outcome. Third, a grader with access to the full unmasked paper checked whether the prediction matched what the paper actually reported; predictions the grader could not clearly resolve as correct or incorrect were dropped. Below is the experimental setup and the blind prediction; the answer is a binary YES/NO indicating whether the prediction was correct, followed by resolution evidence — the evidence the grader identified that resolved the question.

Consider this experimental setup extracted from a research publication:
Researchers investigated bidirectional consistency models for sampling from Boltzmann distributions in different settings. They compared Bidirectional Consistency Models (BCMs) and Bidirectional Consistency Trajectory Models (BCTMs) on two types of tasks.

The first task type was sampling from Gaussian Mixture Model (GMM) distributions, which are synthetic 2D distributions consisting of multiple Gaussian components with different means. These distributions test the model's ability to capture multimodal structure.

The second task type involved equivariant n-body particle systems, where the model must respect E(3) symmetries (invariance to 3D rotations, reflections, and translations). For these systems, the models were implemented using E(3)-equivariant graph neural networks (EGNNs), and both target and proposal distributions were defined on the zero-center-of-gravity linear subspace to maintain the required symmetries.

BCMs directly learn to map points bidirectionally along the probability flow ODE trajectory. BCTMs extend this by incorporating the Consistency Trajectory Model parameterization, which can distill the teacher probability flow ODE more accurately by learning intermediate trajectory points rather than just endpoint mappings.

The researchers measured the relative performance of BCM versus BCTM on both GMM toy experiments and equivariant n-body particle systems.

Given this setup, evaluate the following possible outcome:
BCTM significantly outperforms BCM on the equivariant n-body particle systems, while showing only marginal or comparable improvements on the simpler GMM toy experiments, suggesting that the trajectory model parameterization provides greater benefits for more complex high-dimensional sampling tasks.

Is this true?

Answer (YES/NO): YES